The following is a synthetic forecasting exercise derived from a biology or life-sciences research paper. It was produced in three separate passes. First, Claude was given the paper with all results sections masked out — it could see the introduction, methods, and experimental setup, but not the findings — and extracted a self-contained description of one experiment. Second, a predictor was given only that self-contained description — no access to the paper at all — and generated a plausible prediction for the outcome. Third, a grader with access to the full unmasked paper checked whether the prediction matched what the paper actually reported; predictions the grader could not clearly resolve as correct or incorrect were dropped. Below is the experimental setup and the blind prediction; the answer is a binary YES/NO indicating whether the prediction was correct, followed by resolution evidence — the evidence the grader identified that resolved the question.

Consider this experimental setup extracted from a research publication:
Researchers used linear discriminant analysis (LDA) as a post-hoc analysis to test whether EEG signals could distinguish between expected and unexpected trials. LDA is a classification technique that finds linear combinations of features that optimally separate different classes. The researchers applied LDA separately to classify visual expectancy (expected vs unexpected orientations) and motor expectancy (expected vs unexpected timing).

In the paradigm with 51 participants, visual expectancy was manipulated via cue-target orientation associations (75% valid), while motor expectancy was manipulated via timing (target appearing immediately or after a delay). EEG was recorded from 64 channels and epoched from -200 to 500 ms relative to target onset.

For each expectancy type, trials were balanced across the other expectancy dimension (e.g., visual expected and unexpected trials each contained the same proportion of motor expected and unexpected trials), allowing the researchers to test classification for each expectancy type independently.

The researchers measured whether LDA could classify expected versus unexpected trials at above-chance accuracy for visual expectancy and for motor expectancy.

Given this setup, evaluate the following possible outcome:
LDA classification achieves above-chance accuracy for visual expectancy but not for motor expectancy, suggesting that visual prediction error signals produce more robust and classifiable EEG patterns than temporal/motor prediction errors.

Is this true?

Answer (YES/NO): NO